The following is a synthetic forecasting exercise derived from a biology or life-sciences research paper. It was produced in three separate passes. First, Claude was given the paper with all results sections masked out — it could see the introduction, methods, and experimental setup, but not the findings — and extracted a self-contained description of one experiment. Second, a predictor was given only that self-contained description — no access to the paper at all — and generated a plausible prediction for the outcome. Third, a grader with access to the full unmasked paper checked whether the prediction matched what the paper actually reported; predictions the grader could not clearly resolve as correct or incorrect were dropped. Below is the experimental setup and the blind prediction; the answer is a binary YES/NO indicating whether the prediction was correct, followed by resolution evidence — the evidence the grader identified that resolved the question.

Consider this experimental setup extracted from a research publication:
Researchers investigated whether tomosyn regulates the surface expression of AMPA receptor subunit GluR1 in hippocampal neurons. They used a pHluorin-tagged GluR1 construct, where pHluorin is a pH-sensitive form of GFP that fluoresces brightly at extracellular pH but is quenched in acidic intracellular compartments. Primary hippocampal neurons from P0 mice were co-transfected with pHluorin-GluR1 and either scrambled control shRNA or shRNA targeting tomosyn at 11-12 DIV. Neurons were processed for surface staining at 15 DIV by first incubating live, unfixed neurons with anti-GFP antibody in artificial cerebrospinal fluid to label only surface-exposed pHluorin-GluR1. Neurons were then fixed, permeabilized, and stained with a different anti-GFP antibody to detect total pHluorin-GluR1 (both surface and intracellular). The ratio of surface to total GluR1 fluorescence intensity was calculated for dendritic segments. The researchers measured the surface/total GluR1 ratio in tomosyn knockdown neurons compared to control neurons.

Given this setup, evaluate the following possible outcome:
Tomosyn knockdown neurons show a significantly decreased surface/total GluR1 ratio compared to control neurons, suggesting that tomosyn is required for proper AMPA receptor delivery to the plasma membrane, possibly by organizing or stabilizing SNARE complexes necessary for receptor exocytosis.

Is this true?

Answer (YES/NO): YES